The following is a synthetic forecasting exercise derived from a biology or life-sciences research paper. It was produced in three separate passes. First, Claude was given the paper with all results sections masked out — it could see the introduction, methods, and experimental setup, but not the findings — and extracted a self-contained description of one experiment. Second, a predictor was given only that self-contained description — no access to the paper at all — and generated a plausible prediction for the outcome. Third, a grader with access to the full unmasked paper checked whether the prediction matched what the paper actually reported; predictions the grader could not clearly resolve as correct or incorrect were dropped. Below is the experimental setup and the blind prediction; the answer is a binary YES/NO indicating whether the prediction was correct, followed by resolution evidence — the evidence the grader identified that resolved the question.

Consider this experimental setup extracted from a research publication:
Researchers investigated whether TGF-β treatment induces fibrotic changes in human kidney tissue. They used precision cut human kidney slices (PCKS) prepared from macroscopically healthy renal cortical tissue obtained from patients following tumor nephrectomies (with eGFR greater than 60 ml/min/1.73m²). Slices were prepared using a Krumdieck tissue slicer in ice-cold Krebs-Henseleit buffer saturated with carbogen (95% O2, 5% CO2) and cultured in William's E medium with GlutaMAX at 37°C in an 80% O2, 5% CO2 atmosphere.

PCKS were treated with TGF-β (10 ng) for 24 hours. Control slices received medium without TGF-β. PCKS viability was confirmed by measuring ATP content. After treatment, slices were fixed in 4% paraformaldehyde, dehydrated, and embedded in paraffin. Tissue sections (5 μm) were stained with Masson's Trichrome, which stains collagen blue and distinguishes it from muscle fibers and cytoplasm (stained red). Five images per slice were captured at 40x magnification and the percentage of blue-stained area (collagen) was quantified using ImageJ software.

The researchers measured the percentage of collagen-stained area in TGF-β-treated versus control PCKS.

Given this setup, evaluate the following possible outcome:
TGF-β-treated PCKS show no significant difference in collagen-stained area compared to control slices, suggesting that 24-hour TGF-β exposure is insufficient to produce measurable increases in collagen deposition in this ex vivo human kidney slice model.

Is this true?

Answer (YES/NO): NO